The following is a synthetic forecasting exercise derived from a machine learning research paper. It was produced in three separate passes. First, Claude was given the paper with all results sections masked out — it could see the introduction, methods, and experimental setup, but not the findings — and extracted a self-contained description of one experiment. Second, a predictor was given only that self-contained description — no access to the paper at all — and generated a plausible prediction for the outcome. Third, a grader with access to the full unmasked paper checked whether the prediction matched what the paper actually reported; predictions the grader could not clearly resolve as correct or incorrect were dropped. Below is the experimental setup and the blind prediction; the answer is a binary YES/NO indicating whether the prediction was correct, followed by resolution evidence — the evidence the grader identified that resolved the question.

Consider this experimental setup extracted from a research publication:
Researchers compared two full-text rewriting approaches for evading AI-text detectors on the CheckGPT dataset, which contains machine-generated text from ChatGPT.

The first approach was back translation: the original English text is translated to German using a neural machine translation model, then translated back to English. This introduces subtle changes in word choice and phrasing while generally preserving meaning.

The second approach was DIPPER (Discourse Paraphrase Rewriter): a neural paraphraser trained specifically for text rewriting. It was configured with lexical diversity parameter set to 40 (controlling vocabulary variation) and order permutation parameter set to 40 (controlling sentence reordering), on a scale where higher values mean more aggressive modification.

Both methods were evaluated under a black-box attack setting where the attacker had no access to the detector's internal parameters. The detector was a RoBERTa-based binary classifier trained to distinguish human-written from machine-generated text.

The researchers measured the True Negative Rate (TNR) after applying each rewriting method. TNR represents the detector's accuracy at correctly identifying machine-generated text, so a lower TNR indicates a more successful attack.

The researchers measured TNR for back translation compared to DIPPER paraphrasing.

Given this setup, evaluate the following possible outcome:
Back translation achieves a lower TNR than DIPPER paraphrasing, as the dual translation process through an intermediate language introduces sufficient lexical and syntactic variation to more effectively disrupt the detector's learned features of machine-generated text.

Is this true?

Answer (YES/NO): NO